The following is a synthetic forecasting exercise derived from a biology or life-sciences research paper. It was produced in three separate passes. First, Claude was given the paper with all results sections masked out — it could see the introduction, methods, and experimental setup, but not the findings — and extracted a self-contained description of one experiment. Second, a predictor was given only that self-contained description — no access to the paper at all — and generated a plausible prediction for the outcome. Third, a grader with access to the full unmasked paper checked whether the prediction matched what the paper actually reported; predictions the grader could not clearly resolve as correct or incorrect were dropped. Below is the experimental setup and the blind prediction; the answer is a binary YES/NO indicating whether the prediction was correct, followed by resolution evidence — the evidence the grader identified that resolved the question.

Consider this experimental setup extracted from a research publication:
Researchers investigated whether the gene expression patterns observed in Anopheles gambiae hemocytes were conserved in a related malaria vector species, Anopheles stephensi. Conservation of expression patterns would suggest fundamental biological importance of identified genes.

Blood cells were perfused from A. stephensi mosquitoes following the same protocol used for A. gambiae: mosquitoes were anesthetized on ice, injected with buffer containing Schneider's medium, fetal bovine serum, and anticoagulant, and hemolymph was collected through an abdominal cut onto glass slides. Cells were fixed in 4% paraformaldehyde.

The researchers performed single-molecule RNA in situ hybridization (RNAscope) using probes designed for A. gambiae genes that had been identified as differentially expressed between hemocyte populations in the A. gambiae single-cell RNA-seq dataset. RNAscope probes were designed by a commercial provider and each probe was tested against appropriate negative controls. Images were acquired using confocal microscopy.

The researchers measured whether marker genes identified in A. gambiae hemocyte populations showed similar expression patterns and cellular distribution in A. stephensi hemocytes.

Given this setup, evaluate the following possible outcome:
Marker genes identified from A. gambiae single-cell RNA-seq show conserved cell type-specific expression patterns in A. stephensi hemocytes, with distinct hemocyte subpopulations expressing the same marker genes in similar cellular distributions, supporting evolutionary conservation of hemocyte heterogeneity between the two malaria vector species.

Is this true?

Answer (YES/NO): YES